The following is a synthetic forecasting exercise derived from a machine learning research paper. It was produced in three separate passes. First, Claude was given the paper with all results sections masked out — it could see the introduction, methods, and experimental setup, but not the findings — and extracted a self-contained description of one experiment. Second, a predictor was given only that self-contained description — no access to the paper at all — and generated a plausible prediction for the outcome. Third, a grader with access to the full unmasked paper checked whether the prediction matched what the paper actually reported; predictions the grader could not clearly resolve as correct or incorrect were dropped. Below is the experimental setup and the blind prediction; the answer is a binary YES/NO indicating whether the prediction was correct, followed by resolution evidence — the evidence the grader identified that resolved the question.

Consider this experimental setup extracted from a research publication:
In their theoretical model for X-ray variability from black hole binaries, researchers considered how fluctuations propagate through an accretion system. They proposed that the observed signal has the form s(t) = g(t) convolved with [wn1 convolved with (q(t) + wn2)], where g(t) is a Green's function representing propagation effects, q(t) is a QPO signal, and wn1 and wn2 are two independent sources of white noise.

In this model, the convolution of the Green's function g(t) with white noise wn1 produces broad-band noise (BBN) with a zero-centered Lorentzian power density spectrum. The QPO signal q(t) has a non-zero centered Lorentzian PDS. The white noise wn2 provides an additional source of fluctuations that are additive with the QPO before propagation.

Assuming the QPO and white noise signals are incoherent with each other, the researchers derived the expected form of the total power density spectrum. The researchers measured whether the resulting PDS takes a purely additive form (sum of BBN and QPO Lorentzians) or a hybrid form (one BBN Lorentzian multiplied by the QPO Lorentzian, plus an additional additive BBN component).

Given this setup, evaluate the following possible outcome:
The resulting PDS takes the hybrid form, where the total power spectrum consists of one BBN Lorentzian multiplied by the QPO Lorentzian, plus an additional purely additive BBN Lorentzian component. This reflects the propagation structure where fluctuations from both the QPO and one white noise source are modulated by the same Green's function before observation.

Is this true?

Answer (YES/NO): YES